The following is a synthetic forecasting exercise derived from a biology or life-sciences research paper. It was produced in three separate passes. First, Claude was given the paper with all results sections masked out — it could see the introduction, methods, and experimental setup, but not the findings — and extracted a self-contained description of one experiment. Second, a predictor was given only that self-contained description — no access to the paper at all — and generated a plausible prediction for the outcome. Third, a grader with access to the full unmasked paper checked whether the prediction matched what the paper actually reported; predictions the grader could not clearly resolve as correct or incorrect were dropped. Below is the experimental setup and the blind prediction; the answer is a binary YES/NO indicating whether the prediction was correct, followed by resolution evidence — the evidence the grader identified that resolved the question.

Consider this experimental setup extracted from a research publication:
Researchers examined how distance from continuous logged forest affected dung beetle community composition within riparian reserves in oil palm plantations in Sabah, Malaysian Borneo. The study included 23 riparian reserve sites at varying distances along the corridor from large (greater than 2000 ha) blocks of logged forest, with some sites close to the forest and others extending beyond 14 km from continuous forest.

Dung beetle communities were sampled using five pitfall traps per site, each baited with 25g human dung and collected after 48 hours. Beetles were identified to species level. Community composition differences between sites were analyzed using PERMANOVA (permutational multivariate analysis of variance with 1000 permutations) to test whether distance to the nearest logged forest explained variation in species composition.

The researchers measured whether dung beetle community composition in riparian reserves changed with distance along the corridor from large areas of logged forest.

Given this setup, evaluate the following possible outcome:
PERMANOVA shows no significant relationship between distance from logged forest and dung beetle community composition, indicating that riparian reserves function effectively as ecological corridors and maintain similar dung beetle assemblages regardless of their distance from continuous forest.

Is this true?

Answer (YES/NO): NO